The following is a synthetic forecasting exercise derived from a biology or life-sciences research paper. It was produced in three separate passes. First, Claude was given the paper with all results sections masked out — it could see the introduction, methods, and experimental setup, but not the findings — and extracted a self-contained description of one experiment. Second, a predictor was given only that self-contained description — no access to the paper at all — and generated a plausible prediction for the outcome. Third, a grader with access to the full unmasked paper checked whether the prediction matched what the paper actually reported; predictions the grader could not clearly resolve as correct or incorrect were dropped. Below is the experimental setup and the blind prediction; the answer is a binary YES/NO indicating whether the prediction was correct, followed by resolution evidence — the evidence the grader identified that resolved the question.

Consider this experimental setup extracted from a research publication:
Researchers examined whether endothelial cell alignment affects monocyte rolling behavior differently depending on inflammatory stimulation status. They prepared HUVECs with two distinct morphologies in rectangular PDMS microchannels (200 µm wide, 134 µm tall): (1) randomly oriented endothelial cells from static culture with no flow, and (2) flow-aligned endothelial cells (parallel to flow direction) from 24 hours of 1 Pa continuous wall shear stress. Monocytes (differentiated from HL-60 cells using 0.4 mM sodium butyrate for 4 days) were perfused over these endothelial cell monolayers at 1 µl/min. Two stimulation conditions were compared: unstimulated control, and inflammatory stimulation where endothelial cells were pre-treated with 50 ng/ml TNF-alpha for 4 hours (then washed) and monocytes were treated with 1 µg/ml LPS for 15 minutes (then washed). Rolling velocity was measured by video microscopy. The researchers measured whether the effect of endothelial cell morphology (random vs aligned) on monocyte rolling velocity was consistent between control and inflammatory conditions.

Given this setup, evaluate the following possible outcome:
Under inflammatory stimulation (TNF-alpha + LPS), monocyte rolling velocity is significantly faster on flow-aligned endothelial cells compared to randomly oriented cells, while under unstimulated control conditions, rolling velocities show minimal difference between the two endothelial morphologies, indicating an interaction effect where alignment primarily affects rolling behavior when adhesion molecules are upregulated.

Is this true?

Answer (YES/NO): NO